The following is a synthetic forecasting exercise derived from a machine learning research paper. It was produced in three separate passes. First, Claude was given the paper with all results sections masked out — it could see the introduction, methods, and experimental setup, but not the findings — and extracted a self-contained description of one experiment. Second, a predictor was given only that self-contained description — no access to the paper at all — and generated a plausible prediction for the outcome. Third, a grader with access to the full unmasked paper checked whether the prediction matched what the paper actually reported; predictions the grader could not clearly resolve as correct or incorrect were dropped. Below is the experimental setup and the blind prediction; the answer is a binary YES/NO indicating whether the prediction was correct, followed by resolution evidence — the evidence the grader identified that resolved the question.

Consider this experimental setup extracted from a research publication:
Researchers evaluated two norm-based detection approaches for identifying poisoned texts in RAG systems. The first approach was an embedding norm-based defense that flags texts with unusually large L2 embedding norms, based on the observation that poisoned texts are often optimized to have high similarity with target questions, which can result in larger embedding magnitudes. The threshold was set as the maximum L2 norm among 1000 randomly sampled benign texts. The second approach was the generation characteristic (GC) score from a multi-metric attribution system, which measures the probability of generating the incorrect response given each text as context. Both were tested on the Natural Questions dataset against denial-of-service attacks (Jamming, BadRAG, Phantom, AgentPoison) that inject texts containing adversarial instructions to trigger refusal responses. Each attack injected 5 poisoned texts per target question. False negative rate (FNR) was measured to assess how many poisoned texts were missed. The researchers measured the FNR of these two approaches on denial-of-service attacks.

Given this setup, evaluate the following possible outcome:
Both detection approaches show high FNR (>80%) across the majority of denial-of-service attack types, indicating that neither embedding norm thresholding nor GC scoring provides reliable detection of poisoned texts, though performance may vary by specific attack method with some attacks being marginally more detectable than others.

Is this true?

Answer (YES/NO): NO